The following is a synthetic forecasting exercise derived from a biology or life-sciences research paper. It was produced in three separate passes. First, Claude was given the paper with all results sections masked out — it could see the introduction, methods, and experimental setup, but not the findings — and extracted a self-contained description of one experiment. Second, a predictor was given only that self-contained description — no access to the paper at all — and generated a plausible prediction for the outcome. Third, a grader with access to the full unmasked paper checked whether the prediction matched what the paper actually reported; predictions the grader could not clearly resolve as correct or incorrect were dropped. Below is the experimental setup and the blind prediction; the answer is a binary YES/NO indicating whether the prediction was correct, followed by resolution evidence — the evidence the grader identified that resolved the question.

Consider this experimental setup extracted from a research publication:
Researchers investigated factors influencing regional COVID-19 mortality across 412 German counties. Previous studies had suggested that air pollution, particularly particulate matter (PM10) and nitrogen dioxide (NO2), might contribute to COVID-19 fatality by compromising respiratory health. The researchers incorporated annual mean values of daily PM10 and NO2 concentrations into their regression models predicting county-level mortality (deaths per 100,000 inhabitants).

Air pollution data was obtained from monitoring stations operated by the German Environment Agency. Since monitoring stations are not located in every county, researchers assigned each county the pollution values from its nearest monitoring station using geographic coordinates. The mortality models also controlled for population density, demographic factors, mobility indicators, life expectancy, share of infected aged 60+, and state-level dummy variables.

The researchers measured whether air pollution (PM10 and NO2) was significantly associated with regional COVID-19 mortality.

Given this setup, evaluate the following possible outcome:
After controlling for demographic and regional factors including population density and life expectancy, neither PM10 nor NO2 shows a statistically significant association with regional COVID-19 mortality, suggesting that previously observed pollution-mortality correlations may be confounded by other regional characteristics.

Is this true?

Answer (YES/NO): NO